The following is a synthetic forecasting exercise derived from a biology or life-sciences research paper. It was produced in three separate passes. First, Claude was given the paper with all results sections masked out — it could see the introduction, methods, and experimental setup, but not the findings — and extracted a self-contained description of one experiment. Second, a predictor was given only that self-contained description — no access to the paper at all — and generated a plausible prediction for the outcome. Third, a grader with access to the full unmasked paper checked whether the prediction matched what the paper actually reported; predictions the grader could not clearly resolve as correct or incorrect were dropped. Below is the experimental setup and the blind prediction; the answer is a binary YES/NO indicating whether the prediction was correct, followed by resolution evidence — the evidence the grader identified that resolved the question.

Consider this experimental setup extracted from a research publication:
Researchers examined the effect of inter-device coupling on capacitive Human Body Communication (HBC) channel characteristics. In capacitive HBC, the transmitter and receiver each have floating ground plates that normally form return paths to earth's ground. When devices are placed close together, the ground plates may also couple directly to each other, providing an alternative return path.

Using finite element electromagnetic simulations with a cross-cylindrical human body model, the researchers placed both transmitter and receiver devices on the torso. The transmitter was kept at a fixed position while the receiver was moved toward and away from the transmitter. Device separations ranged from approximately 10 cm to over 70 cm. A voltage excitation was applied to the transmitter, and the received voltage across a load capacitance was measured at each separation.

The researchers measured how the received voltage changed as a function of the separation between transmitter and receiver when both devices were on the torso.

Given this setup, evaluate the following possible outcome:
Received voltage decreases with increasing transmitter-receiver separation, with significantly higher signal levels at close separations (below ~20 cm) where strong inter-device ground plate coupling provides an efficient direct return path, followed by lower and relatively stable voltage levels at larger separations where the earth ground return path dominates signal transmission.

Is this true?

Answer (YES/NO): NO